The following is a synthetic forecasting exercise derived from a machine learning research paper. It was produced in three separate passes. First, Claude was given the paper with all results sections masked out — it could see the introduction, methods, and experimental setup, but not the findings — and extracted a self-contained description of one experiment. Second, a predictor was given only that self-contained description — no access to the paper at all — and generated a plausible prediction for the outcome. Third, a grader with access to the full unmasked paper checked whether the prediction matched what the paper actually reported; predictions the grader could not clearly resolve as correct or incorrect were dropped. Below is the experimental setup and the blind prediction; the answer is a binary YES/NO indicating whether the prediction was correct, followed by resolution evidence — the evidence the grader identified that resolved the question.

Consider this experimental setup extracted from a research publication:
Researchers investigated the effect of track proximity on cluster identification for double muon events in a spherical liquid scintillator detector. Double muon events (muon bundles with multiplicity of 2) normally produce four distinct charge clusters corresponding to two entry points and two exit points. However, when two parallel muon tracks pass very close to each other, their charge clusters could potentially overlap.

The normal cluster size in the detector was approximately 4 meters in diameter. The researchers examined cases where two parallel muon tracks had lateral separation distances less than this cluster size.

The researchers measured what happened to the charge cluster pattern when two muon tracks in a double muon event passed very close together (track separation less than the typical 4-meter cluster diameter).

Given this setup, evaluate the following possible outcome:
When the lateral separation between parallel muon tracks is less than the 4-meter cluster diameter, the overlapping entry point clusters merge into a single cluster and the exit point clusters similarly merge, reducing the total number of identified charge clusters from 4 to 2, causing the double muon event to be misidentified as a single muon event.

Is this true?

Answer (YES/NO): YES